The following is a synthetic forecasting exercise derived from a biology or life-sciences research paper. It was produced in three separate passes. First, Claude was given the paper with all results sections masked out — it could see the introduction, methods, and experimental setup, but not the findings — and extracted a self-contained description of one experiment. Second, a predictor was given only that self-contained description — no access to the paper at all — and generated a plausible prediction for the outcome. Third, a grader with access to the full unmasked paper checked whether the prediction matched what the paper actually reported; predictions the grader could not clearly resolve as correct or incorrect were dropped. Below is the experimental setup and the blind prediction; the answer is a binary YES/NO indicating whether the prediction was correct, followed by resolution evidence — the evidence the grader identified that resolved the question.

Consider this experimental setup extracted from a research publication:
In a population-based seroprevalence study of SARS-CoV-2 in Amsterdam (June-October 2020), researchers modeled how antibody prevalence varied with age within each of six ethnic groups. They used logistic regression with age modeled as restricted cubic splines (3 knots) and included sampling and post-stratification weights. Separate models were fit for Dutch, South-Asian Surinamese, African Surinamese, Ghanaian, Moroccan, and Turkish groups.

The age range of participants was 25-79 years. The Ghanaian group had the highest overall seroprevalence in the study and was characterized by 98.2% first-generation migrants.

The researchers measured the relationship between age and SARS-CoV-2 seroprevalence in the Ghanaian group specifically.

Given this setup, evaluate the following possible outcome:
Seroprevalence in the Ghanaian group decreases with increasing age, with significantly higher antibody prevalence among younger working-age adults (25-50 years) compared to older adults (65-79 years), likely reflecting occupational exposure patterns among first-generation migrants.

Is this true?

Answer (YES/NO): NO